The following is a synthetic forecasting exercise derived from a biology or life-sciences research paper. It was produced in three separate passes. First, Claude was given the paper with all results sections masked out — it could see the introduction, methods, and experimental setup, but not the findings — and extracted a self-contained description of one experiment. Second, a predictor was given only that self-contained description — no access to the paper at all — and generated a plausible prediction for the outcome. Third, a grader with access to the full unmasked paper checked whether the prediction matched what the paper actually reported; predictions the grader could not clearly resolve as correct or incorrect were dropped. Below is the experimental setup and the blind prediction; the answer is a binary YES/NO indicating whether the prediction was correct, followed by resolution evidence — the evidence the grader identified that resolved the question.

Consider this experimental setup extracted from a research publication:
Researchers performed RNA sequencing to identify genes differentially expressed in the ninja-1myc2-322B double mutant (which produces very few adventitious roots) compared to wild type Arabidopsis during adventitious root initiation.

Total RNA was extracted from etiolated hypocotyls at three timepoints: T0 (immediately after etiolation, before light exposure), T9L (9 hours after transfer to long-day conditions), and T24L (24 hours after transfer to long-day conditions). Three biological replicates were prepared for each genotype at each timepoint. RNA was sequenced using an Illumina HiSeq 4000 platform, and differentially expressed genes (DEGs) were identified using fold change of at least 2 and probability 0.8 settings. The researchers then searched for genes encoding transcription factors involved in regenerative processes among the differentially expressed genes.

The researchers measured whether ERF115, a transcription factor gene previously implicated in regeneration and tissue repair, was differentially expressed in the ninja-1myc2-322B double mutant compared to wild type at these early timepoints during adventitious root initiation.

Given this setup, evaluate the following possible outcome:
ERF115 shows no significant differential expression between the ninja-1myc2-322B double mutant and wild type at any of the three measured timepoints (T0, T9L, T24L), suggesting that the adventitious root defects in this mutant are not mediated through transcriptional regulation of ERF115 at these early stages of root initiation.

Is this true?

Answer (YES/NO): NO